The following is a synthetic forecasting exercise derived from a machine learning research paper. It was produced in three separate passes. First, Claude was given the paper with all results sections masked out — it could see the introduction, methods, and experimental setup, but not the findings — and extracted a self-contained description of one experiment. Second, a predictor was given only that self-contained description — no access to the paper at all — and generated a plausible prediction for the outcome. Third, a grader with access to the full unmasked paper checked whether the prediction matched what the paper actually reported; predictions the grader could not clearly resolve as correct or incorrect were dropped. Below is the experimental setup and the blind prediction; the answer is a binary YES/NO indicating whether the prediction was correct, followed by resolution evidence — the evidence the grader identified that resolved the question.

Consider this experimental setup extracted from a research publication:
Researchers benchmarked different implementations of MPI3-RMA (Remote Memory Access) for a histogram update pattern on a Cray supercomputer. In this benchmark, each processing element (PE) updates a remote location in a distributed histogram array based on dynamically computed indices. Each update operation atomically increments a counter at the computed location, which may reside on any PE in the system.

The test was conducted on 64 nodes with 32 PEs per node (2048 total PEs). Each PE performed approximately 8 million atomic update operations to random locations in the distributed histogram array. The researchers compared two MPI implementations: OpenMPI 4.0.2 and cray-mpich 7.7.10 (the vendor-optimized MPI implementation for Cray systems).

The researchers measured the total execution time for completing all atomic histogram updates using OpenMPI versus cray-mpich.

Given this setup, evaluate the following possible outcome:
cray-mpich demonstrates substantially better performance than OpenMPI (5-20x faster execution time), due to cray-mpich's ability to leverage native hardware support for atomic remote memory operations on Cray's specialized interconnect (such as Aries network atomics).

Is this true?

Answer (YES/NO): NO